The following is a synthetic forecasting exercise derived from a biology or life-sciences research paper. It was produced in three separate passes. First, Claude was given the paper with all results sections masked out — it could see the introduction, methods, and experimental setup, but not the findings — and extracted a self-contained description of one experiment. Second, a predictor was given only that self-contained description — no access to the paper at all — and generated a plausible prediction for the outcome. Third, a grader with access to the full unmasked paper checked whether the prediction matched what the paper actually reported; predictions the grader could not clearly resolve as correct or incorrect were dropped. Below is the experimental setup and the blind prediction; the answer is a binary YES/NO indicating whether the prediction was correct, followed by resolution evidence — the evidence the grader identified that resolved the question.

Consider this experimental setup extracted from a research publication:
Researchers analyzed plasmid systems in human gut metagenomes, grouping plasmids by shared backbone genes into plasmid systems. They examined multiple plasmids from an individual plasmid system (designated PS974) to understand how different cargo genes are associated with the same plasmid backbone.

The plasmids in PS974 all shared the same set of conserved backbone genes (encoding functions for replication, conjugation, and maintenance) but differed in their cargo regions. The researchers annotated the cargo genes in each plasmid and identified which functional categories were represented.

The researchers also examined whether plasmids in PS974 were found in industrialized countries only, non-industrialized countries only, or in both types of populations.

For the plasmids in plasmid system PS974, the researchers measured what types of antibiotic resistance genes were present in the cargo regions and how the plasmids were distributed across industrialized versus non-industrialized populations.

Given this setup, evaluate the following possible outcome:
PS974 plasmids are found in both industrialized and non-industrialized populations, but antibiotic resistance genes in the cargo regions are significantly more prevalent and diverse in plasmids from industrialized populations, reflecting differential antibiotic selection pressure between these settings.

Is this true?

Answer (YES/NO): NO